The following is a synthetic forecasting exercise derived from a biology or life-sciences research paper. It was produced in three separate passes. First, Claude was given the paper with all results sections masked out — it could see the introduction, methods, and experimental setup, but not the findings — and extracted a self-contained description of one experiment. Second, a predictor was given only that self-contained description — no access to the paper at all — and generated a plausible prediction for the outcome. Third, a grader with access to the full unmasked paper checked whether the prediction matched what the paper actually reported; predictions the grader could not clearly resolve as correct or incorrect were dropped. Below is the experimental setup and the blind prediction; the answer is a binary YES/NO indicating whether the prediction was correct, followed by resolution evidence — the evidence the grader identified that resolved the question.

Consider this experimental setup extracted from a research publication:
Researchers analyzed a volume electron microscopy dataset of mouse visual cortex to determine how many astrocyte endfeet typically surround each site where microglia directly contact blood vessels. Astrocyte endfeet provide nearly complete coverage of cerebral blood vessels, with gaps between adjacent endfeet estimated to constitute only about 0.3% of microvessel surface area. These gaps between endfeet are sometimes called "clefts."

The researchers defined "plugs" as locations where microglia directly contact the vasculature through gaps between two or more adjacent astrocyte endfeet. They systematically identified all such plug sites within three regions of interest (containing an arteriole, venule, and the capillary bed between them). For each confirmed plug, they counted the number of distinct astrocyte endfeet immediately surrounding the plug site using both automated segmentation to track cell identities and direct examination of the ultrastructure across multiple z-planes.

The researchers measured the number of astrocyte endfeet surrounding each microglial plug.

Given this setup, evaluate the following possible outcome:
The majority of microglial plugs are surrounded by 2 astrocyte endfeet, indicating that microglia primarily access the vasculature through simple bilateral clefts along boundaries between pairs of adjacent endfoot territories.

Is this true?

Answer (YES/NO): YES